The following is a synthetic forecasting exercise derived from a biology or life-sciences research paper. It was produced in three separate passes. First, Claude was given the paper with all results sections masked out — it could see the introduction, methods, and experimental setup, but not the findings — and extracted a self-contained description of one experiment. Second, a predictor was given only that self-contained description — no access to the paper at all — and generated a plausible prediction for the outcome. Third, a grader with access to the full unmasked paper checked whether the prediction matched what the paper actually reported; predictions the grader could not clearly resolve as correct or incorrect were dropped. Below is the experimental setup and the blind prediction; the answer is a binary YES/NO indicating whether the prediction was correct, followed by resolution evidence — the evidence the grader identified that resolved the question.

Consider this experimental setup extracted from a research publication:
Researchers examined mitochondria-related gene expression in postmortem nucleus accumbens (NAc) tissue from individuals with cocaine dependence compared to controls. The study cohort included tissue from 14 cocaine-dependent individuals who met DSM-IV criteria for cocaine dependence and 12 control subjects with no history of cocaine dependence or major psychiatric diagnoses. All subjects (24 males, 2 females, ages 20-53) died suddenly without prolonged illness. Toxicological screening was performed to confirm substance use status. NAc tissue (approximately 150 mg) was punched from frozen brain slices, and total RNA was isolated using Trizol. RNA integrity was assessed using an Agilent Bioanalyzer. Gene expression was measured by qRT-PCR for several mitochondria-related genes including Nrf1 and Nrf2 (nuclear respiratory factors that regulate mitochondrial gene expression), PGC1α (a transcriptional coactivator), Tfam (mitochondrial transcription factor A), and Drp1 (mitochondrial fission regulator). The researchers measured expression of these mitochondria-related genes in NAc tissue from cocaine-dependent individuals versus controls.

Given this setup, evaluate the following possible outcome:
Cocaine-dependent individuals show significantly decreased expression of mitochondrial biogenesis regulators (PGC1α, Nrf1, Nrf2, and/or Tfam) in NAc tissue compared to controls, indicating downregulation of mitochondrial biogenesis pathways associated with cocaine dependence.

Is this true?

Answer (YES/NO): NO